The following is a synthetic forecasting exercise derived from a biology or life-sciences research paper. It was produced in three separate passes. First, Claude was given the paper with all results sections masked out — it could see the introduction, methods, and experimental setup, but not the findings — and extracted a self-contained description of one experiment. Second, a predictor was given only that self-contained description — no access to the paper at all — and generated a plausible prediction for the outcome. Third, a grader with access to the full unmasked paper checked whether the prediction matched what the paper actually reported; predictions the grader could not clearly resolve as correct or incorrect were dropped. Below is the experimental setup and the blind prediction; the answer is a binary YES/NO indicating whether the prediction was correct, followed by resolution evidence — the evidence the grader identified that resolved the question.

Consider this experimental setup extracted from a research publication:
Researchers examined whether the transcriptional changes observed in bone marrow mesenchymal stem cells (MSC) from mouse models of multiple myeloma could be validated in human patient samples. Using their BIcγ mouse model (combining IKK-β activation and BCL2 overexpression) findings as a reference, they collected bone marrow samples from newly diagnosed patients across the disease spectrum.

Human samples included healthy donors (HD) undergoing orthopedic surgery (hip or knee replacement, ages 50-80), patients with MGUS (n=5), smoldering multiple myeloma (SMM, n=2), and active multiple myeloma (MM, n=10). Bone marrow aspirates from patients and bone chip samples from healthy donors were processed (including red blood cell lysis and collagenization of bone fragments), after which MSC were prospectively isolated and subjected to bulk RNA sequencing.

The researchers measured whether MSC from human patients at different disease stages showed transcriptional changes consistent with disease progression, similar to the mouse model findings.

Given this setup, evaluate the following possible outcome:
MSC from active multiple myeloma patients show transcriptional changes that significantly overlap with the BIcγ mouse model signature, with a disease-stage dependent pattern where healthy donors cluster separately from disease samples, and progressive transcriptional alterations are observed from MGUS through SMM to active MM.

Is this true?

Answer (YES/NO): YES